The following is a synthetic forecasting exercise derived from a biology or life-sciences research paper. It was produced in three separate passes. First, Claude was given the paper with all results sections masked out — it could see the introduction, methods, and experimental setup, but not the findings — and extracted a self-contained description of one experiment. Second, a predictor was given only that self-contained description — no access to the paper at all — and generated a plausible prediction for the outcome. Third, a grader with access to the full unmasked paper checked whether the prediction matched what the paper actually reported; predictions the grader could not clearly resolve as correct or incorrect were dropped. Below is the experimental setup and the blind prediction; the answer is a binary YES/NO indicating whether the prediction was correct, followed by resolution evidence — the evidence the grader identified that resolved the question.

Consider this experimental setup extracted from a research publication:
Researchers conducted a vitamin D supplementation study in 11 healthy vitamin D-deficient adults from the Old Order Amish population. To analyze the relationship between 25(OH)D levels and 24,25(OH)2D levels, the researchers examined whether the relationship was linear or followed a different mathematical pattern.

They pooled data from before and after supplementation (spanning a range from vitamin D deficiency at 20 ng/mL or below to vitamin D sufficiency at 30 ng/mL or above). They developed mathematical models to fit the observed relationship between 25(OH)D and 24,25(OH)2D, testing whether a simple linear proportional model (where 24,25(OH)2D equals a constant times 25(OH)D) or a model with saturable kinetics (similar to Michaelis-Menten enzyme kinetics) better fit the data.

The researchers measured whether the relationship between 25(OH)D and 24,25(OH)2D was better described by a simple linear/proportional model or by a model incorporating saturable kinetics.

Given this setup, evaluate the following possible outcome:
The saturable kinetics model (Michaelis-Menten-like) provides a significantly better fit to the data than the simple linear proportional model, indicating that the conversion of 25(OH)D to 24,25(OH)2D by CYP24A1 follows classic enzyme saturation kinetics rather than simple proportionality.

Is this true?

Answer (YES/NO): NO